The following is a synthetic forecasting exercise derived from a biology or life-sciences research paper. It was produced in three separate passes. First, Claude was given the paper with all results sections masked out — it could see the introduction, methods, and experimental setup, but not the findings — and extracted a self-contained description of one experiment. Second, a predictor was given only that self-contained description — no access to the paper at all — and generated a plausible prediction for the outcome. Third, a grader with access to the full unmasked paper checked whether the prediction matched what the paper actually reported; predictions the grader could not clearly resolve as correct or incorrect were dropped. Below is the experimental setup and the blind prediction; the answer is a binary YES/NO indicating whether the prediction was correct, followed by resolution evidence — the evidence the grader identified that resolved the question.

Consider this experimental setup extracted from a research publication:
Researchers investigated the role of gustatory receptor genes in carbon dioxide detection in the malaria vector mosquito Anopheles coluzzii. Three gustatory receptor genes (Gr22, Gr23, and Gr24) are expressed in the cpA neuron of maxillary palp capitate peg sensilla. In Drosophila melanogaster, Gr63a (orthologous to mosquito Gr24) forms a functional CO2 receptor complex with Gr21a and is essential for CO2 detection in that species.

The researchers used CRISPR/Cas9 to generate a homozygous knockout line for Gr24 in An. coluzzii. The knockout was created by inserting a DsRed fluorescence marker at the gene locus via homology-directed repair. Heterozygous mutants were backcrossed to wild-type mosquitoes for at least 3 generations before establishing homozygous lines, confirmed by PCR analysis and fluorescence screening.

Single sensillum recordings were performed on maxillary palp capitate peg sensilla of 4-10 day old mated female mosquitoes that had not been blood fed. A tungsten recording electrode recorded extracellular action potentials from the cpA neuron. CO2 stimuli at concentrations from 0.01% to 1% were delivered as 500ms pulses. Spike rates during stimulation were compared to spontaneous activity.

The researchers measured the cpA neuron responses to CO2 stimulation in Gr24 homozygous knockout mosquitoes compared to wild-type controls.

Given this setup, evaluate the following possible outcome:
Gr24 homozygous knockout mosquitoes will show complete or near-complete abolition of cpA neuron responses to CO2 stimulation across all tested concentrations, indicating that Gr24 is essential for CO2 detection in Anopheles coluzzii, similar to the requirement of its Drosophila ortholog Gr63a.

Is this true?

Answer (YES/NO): YES